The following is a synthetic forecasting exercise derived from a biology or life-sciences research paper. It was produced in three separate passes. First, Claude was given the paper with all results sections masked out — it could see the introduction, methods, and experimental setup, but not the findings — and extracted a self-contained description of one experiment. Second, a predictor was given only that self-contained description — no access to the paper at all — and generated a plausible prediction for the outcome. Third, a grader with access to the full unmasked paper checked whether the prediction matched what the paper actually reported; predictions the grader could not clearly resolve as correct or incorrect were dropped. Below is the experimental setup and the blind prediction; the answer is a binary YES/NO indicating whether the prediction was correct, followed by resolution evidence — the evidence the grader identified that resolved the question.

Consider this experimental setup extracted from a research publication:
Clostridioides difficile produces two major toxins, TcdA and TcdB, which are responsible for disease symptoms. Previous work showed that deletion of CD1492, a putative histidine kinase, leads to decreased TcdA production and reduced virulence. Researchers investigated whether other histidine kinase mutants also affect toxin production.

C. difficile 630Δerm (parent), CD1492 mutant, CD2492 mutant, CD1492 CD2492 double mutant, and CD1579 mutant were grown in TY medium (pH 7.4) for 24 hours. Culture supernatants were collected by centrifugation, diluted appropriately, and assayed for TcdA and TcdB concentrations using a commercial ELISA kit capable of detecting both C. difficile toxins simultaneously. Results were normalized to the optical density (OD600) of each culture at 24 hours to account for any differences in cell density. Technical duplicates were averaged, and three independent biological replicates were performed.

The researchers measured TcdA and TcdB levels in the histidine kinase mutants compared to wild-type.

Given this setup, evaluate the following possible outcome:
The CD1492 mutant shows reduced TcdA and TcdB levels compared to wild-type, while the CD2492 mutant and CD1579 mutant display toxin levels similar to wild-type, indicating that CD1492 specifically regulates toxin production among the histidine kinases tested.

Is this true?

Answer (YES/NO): NO